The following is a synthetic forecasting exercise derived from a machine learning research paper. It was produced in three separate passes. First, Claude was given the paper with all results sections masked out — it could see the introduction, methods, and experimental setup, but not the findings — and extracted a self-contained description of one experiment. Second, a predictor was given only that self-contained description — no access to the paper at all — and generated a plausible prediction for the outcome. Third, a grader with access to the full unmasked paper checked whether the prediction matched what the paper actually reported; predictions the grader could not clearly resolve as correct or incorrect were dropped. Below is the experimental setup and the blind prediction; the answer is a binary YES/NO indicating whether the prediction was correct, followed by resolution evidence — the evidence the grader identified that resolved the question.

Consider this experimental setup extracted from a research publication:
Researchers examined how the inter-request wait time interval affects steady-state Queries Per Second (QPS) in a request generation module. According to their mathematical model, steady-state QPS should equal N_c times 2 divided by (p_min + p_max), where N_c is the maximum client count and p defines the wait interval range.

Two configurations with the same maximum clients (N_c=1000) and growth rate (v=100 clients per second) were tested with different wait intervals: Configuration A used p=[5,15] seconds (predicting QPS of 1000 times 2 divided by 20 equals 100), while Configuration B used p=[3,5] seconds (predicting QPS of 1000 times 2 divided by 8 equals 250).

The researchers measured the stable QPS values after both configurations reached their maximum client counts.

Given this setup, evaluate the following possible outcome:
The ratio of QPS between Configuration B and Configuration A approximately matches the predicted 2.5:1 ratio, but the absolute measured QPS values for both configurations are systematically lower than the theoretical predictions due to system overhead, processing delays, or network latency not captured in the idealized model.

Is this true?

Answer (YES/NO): NO